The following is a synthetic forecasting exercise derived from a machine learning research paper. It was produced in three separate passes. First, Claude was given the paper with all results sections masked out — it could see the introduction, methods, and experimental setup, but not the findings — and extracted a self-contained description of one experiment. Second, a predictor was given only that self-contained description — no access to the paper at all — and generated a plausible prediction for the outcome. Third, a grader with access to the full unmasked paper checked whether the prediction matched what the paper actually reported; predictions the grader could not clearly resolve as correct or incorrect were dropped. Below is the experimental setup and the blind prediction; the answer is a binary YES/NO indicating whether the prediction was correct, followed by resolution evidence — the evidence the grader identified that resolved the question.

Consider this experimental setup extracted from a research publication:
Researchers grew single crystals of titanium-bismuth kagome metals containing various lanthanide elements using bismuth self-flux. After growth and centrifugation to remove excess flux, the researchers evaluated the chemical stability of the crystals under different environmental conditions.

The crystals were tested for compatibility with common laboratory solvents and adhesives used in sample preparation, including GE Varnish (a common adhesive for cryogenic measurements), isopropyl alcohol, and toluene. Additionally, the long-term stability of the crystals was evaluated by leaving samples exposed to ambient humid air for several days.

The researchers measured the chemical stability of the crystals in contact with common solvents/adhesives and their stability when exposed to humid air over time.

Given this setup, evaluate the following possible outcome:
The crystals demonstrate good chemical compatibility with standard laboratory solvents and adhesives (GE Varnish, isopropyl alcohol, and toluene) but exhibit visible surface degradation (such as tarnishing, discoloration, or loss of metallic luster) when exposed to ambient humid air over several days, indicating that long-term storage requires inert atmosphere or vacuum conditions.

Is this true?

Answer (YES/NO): YES